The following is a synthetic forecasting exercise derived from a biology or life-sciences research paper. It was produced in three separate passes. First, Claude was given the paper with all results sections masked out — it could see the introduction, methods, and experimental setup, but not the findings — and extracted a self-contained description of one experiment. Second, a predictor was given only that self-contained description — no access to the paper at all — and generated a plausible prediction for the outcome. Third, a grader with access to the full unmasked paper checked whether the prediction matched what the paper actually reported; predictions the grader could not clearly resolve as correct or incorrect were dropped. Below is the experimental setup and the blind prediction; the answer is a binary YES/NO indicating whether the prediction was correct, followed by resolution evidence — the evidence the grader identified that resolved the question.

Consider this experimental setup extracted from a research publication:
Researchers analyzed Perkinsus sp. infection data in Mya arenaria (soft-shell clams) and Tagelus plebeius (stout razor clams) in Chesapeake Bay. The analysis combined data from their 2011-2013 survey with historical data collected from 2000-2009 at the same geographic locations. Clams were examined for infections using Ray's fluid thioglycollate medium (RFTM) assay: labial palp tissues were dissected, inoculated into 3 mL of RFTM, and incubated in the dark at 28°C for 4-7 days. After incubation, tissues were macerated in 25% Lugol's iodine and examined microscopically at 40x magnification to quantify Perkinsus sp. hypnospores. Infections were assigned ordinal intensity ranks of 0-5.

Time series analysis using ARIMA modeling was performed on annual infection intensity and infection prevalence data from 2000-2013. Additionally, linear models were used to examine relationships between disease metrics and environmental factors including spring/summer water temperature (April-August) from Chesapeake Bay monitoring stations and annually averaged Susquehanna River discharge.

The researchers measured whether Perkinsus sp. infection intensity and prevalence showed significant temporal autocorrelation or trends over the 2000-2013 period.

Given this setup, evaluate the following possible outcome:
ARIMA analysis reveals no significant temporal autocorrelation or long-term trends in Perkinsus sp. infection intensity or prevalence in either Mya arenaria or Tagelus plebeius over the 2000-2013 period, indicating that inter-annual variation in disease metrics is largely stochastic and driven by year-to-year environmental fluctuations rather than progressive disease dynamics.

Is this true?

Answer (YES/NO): YES